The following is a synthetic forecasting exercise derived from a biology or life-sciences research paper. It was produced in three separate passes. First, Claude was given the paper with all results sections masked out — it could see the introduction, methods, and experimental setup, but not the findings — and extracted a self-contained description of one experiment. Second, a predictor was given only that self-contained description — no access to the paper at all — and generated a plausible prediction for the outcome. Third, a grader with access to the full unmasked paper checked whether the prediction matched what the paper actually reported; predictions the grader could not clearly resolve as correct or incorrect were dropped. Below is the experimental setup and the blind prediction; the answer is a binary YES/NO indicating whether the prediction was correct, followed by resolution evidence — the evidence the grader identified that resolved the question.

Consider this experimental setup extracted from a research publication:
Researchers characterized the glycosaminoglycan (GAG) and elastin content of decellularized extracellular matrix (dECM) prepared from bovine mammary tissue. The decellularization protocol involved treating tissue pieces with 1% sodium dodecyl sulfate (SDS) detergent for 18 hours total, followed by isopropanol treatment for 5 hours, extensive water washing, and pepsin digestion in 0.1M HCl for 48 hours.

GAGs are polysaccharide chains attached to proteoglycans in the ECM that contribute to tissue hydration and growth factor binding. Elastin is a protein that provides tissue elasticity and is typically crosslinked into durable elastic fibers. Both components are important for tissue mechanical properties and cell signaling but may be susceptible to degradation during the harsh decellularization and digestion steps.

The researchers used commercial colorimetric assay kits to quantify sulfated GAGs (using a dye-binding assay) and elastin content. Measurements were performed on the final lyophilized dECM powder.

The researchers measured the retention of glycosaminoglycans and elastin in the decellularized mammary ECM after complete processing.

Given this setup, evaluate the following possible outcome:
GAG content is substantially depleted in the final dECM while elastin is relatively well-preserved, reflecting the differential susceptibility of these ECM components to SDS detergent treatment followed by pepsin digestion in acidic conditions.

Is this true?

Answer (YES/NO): NO